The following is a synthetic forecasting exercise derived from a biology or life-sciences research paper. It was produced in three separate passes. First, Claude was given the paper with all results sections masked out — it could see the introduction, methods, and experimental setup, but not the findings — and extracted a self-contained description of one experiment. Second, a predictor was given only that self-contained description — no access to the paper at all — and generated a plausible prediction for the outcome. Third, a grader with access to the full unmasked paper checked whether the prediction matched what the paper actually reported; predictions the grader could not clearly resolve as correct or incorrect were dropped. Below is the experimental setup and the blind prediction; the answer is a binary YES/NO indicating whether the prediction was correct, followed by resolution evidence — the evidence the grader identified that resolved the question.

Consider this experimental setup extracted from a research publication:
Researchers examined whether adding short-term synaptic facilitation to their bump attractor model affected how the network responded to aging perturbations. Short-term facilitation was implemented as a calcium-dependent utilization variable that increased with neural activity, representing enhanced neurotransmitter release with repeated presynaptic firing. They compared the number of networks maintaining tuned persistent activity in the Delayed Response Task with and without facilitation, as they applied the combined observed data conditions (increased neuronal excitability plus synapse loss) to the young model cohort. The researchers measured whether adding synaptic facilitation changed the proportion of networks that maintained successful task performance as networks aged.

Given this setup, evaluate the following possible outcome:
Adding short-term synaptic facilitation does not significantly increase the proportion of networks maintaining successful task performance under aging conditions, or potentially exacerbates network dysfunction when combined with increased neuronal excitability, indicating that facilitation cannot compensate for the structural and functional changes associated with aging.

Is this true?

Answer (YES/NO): NO